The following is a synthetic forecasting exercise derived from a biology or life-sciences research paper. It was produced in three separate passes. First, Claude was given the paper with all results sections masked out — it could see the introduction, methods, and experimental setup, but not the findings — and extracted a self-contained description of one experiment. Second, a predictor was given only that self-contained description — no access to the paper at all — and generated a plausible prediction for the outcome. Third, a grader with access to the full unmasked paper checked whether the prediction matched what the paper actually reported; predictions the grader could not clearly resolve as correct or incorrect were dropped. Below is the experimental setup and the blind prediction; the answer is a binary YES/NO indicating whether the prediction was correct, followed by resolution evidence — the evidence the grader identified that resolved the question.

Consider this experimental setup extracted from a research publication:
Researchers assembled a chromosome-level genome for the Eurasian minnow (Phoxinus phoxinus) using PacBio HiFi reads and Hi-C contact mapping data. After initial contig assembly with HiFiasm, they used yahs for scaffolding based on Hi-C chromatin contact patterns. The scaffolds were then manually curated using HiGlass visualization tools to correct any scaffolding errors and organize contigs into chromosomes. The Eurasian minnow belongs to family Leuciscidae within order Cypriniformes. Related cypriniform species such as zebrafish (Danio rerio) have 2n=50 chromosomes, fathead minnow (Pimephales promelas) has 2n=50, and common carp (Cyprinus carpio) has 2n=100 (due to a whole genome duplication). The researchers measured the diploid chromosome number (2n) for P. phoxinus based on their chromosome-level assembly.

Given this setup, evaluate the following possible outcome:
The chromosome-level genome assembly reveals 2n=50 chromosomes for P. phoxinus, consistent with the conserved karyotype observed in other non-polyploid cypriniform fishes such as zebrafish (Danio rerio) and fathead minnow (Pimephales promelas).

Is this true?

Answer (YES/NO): NO